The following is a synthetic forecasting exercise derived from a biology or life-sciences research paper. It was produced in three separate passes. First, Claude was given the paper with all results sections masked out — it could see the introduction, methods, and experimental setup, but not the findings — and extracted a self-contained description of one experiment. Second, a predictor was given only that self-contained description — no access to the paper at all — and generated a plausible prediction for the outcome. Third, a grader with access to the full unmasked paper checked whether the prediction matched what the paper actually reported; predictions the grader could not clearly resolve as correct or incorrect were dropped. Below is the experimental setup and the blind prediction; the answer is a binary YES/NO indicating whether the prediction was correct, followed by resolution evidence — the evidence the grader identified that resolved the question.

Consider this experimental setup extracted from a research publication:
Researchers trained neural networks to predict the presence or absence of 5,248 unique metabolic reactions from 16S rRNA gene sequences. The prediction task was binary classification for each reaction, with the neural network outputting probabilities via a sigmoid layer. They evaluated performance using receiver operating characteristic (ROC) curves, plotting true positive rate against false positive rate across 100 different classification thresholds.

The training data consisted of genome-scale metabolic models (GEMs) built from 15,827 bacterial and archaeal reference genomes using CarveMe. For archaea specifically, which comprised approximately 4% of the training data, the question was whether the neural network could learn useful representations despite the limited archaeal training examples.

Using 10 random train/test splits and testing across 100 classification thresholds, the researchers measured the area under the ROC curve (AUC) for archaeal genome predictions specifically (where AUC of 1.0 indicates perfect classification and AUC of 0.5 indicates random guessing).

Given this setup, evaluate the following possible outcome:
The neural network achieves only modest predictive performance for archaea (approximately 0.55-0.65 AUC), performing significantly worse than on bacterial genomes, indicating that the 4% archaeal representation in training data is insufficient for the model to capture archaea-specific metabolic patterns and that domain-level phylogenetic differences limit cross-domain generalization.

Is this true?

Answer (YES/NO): NO